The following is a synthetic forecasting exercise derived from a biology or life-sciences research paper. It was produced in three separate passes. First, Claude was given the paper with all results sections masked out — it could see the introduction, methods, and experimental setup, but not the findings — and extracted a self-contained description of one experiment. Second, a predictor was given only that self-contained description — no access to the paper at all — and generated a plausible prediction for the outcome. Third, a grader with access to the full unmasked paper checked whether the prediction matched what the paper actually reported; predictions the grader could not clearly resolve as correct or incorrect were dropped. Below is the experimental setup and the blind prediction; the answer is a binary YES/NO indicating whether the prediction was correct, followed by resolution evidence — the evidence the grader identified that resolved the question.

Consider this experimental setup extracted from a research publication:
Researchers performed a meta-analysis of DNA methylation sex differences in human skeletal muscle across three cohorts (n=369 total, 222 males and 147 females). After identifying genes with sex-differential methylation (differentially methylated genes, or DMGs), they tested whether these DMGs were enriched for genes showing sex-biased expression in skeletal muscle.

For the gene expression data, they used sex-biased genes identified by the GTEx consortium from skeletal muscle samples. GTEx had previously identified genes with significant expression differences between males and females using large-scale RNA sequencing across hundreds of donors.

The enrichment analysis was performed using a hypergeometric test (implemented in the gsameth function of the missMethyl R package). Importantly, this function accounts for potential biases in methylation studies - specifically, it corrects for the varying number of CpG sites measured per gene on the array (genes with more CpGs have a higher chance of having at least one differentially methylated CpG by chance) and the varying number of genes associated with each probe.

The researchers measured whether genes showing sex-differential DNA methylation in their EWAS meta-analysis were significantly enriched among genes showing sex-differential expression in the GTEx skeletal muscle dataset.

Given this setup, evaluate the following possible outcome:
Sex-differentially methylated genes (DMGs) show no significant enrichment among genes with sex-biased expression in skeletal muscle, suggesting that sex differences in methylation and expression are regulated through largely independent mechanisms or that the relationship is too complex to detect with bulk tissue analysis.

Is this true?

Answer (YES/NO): NO